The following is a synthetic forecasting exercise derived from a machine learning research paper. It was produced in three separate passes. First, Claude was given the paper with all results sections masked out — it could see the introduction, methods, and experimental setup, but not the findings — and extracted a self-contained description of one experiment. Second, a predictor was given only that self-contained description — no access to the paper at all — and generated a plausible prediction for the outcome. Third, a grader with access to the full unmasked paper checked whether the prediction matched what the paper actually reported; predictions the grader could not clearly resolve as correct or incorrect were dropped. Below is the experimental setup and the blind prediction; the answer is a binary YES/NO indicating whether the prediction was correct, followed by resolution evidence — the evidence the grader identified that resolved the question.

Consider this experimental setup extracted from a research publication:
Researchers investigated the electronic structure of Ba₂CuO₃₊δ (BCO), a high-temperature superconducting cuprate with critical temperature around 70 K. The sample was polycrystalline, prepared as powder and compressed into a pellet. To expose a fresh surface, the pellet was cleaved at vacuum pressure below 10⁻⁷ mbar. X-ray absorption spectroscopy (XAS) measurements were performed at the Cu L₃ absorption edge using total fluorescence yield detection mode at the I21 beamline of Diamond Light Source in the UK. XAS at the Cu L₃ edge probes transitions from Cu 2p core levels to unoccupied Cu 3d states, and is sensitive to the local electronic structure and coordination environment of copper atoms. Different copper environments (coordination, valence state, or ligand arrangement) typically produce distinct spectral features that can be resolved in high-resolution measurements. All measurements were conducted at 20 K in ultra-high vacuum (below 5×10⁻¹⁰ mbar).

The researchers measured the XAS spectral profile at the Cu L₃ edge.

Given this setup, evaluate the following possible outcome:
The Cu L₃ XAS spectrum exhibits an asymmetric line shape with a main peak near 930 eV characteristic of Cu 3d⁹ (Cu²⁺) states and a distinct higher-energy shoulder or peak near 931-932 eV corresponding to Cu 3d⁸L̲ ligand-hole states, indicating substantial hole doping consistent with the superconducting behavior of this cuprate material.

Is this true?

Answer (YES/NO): NO